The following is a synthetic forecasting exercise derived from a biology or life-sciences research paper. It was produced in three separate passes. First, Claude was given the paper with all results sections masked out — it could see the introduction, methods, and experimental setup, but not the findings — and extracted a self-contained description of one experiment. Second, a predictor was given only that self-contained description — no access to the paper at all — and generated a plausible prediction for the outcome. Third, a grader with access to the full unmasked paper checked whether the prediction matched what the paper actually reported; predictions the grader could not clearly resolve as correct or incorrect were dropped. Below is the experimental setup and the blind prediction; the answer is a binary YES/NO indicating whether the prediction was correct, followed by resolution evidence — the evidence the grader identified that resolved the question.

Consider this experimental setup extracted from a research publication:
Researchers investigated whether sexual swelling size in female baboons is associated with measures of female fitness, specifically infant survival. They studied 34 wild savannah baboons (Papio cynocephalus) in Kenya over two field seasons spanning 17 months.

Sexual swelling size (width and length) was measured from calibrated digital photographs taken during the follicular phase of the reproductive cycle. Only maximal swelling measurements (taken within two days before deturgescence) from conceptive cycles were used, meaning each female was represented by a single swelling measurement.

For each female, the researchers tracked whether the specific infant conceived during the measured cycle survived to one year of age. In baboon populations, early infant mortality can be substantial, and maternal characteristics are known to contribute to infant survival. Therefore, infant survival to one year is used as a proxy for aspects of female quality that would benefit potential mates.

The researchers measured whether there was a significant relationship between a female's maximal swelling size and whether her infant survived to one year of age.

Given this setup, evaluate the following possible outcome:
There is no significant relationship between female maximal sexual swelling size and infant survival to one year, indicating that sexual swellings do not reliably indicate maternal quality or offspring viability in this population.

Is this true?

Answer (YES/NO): YES